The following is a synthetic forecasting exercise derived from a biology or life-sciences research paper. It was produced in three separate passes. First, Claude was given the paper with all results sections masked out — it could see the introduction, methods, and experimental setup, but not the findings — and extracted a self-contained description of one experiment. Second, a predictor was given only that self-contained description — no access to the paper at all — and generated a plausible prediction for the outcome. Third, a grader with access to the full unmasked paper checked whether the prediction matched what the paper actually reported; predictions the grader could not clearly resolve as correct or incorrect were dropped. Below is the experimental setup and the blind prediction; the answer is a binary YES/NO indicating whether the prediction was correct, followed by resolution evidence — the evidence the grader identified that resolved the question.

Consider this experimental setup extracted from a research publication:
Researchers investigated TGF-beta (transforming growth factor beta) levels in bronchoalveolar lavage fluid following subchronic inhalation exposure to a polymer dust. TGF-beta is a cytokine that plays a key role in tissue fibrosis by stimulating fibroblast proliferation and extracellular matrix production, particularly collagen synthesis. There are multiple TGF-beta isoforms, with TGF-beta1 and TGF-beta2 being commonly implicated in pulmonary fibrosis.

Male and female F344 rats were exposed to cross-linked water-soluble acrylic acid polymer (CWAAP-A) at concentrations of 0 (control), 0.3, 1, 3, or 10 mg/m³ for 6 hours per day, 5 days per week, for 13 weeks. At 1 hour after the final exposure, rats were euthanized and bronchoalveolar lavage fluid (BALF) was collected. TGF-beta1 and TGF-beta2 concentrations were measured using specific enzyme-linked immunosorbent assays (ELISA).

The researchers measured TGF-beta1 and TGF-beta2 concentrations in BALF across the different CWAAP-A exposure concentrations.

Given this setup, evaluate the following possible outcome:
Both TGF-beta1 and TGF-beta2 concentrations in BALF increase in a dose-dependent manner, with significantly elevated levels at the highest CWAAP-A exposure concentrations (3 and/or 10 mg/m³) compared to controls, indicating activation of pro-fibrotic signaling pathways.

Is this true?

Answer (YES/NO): YES